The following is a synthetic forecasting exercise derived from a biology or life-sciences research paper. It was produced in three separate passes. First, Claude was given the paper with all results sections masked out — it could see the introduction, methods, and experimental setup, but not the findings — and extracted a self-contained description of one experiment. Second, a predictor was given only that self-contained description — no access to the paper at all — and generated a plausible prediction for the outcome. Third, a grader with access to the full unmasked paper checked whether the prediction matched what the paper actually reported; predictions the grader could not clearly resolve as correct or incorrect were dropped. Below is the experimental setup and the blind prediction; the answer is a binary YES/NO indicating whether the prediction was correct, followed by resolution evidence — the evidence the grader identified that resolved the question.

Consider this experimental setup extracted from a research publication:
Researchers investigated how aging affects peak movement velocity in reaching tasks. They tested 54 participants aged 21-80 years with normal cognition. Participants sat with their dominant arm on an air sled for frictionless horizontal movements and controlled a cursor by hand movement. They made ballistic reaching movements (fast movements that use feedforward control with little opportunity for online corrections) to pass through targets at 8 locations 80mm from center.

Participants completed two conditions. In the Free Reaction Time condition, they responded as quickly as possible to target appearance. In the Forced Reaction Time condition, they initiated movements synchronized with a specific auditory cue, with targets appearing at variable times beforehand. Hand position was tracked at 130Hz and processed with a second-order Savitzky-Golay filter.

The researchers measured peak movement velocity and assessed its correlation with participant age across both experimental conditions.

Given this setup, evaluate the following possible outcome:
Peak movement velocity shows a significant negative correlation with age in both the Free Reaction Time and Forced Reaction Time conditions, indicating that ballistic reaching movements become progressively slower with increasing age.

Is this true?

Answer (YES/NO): NO